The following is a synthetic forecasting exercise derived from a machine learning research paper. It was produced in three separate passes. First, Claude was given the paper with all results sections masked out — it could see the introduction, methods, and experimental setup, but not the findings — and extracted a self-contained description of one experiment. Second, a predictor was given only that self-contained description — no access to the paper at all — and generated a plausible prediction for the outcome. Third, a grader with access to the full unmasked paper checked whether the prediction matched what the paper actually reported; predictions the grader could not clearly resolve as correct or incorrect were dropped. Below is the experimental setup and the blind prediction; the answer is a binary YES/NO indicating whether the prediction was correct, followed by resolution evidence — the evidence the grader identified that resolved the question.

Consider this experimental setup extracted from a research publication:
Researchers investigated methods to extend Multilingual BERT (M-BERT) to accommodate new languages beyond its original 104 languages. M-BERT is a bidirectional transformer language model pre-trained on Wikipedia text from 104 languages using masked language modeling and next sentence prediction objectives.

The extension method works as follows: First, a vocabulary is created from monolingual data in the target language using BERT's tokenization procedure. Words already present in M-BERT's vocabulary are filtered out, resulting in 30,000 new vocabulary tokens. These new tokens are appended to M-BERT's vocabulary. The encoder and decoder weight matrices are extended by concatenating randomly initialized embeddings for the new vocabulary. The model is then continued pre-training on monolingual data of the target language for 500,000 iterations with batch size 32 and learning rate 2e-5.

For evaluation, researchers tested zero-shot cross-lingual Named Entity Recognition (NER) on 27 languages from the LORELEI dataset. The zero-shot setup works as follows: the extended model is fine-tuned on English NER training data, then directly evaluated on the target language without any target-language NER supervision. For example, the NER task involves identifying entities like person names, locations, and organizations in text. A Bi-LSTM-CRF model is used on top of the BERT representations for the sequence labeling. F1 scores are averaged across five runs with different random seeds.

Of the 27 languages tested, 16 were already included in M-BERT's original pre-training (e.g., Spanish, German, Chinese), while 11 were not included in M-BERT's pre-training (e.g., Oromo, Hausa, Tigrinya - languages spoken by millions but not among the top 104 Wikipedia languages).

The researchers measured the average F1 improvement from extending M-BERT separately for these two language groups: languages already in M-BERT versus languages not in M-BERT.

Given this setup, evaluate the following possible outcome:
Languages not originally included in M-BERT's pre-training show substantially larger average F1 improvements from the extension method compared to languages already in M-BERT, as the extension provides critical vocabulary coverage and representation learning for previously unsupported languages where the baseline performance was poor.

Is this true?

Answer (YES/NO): YES